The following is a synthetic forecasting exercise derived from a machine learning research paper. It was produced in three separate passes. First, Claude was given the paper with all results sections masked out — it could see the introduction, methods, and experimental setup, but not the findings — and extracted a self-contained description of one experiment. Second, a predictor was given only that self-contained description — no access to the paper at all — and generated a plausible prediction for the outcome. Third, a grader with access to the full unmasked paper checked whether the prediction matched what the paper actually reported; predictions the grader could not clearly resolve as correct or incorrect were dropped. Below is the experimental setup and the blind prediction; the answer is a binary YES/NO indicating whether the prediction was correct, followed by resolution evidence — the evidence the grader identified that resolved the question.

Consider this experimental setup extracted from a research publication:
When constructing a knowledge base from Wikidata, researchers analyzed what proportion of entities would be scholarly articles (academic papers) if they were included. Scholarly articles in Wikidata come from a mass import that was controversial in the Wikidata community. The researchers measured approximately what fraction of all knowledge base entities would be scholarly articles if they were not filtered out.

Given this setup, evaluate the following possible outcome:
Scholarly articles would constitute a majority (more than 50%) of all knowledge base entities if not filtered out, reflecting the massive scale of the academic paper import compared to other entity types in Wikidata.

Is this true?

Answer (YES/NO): NO